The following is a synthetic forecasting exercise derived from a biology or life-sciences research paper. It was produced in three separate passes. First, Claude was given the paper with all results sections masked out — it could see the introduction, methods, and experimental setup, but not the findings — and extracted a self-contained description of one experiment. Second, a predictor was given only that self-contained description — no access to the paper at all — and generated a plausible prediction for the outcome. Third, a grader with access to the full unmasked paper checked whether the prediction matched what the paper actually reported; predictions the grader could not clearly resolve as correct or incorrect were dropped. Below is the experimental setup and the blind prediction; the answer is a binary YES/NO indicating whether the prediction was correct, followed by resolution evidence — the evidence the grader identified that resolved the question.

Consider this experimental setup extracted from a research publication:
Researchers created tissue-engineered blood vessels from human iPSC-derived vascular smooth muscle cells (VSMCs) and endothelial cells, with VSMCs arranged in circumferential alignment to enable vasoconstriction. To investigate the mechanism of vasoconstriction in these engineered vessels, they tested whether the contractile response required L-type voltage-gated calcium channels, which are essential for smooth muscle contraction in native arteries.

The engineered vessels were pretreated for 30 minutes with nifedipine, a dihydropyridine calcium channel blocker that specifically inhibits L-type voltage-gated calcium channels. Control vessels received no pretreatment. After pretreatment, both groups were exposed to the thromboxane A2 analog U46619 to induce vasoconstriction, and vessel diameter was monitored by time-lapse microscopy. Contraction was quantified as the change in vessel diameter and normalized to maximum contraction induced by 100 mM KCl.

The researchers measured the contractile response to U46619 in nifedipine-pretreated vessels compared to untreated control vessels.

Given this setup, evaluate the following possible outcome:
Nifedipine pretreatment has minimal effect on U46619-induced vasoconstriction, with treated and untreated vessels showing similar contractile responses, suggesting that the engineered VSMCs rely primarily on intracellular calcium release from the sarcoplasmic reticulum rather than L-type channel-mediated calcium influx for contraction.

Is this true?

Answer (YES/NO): NO